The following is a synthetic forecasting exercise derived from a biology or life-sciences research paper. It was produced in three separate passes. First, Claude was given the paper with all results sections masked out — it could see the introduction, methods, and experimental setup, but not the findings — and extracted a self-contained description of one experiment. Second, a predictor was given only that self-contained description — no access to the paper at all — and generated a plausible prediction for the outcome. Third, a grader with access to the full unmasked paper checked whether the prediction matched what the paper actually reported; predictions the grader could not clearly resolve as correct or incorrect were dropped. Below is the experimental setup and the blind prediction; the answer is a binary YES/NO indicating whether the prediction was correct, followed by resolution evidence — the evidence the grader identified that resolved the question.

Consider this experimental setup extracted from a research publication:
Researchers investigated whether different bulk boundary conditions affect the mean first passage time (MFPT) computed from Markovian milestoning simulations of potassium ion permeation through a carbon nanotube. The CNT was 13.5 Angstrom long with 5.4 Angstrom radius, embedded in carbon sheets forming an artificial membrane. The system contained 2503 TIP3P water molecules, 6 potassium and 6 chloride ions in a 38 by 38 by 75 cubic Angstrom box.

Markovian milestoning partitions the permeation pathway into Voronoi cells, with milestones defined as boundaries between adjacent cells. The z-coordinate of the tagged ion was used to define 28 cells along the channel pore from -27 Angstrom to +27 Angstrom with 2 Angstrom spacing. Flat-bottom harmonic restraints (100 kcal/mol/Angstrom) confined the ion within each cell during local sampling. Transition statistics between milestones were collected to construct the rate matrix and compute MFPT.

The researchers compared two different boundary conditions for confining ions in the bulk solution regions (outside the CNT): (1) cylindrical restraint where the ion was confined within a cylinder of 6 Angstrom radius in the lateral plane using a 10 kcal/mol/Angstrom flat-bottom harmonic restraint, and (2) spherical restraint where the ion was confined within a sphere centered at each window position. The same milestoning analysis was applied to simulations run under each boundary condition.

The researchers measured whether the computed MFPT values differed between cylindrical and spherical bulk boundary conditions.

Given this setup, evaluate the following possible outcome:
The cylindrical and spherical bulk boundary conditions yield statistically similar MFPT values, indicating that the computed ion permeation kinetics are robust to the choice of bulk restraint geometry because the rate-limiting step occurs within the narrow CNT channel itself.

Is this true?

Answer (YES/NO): NO